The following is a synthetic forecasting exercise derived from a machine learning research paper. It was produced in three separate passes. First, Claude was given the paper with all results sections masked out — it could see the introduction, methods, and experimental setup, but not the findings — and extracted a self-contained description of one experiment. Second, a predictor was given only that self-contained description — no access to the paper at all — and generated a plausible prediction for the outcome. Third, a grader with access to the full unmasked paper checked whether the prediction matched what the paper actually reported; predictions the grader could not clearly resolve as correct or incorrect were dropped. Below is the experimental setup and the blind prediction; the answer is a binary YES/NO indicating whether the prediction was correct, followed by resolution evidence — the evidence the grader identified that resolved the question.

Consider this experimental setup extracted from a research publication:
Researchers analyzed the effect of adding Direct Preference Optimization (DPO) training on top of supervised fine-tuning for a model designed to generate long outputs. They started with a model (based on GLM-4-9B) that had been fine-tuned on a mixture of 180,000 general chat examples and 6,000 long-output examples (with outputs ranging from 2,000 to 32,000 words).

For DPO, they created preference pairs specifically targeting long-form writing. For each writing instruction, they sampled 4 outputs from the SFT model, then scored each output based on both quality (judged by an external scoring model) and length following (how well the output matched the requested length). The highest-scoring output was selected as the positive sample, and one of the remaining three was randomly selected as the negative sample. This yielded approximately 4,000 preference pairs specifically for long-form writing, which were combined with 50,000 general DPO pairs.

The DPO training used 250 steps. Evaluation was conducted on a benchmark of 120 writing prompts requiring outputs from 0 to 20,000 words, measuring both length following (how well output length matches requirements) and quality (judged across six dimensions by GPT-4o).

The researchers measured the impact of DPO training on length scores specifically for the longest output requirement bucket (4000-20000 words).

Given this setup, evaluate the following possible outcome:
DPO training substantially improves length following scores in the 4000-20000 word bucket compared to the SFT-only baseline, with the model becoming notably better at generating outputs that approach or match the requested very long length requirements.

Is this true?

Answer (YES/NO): YES